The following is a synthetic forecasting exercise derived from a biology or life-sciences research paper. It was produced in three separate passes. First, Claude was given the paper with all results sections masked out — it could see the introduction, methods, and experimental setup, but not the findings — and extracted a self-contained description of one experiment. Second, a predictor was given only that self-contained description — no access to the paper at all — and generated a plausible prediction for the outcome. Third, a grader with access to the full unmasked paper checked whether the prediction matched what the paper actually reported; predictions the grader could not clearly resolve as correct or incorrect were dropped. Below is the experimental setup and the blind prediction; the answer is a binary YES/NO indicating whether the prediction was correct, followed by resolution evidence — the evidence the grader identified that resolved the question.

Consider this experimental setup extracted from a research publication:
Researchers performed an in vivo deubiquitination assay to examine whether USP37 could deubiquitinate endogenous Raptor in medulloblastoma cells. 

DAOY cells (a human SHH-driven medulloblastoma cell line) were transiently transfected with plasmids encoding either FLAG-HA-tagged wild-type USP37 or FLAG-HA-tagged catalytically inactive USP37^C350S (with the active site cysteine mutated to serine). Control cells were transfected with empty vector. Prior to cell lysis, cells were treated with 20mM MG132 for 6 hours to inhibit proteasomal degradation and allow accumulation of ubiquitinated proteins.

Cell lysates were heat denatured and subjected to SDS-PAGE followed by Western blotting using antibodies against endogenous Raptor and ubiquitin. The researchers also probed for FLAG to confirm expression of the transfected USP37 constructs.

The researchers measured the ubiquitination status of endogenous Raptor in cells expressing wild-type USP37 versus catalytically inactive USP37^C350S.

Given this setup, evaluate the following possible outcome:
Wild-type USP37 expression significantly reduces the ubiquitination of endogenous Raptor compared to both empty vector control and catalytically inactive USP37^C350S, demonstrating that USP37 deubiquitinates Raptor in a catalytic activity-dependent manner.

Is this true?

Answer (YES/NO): YES